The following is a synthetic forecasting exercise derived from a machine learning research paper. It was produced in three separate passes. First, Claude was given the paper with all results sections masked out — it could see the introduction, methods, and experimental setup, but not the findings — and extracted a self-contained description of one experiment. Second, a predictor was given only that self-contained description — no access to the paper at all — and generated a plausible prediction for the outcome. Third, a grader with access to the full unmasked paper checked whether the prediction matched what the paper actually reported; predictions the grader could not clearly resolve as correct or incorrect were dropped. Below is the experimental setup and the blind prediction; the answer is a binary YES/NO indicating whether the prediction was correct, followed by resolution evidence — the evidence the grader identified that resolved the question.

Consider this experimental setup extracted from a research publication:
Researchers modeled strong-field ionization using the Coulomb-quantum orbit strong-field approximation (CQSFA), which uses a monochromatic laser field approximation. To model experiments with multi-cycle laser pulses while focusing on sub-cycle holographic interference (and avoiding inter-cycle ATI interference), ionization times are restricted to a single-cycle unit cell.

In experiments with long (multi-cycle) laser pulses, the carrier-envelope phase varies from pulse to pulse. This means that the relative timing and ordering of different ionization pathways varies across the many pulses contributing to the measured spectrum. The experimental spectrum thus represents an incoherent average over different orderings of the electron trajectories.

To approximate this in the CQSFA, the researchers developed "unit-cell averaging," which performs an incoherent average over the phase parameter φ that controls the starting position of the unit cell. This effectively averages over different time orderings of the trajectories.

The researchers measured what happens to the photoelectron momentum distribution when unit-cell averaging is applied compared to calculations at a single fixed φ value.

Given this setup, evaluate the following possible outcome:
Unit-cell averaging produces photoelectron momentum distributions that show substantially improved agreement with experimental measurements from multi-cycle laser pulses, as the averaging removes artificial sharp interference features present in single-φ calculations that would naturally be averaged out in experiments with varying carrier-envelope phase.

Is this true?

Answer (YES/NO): YES